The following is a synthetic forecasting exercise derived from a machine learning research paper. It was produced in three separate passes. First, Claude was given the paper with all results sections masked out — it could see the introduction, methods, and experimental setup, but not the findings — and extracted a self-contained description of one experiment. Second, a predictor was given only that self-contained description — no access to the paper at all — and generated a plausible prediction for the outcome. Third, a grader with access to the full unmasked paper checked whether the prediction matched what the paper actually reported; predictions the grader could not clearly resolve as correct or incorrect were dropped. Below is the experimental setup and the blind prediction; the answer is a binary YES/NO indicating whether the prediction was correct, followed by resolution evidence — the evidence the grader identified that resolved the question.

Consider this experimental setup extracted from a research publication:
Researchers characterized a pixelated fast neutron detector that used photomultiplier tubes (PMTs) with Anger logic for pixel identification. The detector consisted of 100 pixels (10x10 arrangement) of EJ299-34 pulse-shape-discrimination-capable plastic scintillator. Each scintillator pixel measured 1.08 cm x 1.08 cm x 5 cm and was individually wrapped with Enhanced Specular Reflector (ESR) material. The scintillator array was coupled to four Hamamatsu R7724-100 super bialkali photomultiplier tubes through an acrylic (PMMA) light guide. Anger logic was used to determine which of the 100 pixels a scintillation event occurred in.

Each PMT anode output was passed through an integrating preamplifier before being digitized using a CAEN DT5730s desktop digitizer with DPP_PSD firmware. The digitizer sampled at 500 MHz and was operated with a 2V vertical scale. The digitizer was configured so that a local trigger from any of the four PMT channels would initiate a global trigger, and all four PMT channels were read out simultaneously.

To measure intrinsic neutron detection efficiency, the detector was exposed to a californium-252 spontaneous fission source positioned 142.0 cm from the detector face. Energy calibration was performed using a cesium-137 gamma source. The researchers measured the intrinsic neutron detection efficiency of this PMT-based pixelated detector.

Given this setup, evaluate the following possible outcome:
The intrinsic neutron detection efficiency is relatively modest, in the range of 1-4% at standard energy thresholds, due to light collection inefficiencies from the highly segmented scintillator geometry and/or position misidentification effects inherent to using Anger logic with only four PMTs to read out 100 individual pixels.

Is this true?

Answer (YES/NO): NO